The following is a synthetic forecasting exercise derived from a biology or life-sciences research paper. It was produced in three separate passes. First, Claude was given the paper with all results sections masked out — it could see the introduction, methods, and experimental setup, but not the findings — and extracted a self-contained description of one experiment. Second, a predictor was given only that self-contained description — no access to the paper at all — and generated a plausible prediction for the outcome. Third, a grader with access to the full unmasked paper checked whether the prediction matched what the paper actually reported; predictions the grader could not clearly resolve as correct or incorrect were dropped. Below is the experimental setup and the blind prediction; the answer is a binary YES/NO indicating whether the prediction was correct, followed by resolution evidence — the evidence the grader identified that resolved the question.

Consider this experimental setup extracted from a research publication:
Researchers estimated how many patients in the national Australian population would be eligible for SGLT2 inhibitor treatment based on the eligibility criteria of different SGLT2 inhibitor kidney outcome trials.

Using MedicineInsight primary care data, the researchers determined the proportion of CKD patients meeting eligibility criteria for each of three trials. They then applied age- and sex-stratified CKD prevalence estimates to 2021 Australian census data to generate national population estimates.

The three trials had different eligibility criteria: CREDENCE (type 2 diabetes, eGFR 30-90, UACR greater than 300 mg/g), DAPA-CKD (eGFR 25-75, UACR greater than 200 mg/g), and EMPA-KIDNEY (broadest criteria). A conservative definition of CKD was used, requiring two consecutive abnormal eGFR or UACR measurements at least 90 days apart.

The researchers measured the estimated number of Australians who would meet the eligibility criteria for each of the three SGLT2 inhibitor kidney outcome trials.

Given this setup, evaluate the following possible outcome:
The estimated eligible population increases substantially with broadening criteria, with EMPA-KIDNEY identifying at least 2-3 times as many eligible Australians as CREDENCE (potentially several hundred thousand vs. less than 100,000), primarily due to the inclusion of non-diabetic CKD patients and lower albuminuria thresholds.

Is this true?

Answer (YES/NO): NO